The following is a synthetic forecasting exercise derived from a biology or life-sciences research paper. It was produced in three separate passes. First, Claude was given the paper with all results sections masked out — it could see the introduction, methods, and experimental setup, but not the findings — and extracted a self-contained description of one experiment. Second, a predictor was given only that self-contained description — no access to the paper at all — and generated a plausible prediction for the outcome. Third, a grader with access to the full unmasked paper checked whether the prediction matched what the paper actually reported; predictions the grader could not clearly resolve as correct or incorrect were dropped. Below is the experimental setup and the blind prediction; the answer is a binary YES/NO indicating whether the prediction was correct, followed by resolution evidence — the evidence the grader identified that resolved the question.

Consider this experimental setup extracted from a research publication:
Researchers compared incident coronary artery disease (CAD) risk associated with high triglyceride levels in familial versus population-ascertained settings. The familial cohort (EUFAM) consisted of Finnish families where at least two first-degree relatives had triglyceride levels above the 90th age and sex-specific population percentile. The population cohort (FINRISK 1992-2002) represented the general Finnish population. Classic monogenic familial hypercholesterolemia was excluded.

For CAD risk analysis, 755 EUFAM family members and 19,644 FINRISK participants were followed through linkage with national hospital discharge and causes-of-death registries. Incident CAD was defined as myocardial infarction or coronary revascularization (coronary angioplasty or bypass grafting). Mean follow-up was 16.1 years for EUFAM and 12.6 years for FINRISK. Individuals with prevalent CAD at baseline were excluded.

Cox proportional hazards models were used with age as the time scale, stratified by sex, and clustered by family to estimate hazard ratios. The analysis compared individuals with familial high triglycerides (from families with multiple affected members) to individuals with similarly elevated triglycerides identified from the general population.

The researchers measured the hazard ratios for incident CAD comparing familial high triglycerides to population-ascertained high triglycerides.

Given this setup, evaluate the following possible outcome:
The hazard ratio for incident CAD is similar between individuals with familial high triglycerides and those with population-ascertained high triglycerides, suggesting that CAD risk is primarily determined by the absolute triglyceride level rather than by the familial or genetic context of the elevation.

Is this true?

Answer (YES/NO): YES